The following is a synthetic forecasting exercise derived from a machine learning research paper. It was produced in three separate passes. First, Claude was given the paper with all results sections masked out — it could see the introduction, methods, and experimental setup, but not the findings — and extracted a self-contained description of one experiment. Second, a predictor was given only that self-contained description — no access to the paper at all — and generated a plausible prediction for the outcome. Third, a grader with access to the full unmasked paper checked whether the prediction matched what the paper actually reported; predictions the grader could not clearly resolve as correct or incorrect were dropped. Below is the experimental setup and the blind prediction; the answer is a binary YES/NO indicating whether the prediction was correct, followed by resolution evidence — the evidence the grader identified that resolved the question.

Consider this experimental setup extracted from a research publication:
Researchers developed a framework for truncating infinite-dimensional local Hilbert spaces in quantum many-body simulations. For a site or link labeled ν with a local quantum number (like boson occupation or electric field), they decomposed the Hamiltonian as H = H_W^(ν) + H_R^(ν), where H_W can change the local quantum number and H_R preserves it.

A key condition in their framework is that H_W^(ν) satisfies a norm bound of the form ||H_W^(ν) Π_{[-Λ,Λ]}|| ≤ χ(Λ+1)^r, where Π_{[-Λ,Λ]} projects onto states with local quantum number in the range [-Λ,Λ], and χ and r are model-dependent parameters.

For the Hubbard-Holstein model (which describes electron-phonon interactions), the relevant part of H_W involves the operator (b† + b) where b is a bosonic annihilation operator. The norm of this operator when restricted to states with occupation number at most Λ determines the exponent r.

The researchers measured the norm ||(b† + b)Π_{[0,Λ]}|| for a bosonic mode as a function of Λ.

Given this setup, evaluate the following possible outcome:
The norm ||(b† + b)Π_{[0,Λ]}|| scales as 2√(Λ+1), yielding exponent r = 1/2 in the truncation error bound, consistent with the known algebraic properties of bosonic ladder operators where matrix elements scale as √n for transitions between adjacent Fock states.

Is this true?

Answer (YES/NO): YES